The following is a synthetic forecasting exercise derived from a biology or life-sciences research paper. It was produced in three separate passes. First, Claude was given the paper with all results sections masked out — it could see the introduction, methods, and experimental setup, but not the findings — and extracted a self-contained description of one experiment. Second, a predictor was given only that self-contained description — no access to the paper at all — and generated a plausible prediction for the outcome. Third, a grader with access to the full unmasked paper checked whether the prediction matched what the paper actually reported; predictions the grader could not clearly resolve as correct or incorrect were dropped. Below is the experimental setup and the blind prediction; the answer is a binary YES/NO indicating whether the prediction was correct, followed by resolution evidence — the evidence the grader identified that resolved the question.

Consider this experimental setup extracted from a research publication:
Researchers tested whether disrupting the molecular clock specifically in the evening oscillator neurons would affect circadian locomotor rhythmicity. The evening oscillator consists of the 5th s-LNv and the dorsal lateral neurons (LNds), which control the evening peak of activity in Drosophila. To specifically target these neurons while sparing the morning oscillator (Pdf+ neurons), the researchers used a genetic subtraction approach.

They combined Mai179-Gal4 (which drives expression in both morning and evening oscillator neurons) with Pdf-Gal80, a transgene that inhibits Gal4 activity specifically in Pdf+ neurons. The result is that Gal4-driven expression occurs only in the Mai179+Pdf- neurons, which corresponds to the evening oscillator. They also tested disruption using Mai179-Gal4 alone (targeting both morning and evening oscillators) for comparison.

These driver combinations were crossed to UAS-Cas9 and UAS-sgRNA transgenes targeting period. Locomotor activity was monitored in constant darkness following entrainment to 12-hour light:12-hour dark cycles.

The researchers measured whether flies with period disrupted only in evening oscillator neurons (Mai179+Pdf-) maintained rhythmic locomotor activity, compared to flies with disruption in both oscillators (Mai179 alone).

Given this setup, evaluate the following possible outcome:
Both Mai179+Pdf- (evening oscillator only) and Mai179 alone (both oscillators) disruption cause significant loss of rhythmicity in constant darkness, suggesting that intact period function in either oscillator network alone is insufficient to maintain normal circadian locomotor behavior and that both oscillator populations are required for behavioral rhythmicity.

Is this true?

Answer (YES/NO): NO